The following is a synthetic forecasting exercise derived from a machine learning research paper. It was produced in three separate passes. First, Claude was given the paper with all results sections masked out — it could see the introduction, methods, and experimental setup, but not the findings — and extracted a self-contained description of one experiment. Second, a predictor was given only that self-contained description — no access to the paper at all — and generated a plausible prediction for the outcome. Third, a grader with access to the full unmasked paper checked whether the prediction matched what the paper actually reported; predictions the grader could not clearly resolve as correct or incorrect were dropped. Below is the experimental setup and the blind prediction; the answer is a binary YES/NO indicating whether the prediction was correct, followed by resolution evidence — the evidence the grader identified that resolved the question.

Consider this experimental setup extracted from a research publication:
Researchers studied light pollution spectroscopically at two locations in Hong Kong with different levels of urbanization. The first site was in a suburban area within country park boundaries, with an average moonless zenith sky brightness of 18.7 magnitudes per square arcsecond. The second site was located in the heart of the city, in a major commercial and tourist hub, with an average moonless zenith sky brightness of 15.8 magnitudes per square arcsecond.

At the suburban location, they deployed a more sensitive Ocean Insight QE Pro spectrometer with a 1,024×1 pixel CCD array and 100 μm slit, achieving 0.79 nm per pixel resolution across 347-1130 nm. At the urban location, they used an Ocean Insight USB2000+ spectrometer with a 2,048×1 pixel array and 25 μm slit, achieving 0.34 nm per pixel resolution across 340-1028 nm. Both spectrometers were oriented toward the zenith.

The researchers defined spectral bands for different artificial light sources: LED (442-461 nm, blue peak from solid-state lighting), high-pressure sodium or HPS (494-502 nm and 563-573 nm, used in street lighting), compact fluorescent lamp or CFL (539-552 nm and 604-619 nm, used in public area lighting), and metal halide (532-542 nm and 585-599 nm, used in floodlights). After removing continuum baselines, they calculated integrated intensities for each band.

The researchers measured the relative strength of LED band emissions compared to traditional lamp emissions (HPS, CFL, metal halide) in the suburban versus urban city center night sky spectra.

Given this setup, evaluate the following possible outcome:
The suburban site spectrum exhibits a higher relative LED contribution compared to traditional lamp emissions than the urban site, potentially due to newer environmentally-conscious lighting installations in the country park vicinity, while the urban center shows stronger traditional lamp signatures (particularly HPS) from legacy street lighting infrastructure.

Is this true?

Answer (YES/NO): NO